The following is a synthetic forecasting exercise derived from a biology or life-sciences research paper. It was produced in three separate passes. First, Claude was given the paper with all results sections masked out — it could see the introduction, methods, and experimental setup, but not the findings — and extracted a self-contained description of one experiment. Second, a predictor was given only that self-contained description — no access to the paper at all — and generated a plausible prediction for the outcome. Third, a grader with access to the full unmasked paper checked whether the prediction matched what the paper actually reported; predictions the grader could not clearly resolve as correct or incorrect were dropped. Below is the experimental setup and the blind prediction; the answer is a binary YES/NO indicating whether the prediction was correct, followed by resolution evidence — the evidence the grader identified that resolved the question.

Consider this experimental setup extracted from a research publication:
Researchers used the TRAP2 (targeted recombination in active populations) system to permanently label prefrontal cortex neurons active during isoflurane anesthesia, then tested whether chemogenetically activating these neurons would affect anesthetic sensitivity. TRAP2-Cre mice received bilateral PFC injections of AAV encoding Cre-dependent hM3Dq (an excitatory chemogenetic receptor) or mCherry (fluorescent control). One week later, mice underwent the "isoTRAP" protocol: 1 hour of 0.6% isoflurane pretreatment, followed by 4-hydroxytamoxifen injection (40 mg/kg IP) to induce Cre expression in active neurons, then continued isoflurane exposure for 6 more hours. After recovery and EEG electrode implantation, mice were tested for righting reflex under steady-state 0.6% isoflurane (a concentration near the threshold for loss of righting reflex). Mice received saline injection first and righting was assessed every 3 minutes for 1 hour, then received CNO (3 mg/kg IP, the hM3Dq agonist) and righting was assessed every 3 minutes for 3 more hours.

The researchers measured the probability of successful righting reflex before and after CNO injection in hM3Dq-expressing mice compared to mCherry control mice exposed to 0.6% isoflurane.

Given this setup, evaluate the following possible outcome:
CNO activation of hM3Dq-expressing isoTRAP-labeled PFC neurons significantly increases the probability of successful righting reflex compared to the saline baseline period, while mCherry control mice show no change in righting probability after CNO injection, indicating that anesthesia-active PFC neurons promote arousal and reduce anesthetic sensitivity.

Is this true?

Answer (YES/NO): NO